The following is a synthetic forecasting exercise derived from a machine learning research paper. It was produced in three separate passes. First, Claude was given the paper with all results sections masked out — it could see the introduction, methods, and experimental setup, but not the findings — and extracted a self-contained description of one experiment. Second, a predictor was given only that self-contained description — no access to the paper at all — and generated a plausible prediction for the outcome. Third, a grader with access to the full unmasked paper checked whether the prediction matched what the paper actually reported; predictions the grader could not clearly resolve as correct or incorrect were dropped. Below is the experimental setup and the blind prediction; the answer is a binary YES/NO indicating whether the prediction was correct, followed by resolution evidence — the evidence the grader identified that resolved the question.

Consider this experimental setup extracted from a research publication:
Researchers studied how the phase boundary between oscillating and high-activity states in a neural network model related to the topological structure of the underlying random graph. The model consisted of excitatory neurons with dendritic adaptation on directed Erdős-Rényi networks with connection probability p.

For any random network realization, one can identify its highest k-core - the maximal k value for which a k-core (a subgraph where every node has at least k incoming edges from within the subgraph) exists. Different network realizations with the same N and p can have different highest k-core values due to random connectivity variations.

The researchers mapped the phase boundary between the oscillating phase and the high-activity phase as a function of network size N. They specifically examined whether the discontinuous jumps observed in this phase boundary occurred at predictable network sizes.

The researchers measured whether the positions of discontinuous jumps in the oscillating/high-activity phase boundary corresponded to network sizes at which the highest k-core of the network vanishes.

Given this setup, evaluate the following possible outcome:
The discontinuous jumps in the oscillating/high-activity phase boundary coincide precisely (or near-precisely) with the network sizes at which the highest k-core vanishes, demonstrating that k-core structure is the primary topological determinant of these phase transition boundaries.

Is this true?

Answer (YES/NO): NO